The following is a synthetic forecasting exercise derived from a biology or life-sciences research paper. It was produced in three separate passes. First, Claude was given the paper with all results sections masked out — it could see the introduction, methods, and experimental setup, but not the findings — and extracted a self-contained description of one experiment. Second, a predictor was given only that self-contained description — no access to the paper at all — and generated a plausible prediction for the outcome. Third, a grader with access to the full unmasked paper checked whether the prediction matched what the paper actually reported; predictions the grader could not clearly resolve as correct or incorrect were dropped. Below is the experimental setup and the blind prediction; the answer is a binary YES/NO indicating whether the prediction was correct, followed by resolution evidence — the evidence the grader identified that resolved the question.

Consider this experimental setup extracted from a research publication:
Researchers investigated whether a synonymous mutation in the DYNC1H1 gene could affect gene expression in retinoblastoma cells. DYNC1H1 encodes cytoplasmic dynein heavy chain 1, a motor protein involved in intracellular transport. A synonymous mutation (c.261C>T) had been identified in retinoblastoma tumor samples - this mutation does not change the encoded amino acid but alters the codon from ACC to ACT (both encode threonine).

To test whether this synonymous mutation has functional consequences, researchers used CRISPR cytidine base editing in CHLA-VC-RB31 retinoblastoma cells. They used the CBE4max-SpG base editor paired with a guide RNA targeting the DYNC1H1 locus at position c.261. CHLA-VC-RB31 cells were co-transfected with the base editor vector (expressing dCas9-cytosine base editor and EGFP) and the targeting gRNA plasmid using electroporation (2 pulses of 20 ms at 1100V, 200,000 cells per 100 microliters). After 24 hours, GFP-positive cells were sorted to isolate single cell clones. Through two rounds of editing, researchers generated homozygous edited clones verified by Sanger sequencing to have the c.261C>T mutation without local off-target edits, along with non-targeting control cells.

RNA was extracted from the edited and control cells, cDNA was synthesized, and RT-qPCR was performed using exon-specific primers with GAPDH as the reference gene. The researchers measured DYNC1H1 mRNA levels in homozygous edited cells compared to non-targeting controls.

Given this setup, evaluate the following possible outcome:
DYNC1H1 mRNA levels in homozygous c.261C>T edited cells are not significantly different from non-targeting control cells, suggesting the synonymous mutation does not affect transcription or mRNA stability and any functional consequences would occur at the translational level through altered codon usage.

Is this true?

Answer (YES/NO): YES